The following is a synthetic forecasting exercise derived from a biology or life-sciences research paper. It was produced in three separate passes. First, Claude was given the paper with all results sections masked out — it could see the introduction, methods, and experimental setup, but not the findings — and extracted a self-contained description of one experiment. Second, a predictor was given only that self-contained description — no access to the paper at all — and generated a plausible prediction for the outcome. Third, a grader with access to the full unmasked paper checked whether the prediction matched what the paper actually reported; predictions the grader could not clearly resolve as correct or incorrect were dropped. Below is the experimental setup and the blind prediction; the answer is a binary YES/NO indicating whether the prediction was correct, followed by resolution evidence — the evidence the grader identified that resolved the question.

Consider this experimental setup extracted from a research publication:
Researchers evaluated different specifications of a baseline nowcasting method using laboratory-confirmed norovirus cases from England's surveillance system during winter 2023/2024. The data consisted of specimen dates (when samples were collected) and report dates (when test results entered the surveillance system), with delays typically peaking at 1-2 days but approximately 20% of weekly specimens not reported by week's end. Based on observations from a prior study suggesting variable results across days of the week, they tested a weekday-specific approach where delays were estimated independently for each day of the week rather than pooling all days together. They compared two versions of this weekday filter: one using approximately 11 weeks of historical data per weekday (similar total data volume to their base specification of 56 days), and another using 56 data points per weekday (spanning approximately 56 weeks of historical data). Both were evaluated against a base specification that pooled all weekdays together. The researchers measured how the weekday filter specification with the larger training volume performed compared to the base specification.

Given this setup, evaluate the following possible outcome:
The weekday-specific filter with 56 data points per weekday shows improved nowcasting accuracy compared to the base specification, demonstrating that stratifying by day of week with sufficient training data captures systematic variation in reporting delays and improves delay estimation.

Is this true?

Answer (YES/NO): NO